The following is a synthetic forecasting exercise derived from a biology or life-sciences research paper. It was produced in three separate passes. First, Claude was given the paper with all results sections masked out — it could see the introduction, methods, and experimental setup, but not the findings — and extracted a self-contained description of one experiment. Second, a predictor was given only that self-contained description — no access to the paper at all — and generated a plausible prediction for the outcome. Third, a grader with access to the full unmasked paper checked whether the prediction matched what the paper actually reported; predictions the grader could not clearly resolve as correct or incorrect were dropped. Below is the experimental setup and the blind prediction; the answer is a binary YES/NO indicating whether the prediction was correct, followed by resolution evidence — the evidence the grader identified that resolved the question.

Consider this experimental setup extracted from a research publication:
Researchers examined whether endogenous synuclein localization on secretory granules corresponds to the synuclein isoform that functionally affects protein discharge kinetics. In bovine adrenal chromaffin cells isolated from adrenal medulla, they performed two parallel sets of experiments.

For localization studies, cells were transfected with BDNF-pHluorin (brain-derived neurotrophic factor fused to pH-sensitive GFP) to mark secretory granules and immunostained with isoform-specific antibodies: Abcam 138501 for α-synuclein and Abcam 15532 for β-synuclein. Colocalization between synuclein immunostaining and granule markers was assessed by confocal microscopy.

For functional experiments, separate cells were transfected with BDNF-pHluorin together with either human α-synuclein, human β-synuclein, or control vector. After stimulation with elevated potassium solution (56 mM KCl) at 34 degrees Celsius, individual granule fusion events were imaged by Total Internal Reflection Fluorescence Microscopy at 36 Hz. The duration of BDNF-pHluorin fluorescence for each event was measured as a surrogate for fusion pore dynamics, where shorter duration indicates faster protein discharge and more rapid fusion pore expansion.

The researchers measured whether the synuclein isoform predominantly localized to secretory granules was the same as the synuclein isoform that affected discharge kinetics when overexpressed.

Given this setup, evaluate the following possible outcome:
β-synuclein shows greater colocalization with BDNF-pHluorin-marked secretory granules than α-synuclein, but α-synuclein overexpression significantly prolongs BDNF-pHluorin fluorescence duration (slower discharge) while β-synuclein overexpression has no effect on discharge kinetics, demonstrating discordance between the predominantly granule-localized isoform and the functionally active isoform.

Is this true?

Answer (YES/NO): NO